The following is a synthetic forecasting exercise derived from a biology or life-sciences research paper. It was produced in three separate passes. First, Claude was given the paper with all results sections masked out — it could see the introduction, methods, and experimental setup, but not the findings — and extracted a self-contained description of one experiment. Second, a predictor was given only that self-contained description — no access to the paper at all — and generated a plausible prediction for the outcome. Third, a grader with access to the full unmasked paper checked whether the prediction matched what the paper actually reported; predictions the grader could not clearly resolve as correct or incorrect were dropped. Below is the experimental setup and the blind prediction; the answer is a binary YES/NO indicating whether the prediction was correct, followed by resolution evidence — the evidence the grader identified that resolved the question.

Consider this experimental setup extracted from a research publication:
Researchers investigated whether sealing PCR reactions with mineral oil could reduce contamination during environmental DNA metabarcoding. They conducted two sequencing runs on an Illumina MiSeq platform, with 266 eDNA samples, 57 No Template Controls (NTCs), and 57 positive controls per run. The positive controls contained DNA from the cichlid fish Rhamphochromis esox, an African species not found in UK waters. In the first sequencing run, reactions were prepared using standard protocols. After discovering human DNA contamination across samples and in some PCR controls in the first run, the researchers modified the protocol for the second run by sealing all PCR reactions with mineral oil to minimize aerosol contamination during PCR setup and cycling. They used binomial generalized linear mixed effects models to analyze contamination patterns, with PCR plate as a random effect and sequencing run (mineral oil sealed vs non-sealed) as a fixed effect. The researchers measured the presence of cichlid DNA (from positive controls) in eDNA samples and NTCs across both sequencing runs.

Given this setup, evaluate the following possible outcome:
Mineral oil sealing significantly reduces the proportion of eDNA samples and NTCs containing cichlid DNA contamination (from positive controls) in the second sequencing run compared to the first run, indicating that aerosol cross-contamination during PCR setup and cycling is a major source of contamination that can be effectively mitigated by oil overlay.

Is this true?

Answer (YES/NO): NO